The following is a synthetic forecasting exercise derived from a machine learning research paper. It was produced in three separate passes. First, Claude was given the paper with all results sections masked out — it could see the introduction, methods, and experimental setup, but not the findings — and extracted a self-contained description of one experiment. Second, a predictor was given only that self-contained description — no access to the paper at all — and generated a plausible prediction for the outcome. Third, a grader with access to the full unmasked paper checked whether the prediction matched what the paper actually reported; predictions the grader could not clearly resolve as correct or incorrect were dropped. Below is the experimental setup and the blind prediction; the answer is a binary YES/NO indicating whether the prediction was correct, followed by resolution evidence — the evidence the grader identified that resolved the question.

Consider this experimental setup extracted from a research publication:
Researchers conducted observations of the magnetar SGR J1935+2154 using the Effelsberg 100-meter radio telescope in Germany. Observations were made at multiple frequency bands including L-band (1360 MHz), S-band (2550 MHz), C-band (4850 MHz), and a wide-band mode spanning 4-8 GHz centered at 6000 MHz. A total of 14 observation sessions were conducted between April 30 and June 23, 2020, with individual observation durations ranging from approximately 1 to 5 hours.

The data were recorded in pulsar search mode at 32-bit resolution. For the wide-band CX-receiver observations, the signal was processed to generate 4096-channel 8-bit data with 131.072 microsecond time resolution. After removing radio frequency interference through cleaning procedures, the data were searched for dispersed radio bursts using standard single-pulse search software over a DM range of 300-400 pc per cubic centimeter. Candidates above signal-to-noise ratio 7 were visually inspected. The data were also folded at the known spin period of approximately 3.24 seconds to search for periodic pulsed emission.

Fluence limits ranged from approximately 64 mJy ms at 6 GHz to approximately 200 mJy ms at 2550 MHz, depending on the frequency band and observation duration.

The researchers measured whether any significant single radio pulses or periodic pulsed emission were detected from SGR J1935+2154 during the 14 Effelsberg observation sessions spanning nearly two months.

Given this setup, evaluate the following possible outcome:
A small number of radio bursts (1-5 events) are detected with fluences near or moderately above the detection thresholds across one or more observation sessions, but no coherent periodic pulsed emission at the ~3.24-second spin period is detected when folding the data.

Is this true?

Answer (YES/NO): NO